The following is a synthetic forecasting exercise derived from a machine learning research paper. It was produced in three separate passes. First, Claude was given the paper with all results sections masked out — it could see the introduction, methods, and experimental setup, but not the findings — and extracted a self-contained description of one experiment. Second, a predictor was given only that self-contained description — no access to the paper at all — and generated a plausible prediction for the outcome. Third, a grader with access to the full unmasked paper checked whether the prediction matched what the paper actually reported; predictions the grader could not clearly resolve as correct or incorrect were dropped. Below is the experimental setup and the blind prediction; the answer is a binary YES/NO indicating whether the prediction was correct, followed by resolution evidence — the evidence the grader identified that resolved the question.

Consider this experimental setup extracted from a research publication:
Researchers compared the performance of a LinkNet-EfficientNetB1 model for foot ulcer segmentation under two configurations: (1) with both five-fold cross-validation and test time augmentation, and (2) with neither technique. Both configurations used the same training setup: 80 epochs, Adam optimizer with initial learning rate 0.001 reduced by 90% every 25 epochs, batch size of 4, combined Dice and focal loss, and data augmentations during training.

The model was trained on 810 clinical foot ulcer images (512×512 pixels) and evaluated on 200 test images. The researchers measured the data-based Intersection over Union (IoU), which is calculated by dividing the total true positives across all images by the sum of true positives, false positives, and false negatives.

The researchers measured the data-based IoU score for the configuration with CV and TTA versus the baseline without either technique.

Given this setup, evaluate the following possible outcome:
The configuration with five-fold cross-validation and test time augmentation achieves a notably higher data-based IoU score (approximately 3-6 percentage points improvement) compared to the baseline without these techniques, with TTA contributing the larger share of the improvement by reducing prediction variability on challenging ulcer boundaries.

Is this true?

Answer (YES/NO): NO